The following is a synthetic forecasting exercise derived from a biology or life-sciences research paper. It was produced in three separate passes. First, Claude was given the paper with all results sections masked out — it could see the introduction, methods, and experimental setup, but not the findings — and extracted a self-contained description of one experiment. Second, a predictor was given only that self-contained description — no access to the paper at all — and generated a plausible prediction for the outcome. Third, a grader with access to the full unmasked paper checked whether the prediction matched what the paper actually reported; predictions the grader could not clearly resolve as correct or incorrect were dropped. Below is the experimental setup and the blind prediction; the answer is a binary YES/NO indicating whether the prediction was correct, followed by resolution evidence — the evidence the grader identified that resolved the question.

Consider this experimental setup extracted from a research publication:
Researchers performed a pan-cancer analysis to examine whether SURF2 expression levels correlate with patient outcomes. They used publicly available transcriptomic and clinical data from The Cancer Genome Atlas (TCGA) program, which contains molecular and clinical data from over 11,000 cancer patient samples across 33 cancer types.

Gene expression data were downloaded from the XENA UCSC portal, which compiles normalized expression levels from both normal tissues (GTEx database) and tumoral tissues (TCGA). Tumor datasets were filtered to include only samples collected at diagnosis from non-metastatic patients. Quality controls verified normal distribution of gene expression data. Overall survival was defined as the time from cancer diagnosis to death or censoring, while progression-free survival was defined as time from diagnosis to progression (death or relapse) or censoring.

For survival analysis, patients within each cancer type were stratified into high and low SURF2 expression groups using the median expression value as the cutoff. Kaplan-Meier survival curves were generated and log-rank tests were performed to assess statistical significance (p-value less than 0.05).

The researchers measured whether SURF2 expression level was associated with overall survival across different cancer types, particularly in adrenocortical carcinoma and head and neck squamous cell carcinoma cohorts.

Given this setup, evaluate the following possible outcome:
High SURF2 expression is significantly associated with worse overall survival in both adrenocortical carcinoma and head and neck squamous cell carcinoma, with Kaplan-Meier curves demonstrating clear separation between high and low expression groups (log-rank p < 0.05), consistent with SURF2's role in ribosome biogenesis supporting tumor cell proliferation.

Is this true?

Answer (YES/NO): NO